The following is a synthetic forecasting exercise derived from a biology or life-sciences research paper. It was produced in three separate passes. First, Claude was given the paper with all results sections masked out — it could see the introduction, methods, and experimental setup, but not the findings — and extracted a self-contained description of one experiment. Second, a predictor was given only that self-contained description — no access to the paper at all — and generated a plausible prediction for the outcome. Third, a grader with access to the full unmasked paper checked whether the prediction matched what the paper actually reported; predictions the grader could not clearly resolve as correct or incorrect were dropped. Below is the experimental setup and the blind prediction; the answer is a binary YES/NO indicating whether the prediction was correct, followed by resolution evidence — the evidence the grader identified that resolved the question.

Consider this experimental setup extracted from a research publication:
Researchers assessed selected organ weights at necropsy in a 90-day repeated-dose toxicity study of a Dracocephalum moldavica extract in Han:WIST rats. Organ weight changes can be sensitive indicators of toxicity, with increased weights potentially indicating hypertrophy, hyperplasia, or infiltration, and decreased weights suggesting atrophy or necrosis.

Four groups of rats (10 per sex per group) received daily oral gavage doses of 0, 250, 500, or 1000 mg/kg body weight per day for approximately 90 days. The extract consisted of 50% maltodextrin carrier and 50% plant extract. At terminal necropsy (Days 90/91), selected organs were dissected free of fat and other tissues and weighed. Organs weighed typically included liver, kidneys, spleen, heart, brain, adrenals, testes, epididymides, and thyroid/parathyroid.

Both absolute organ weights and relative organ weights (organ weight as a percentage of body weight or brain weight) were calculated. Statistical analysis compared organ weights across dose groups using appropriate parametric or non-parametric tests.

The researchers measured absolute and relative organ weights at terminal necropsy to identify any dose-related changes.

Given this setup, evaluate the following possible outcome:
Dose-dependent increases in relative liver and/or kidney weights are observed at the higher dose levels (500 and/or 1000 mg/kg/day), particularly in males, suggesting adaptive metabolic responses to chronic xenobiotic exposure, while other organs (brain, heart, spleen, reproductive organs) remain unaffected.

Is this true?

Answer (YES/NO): NO